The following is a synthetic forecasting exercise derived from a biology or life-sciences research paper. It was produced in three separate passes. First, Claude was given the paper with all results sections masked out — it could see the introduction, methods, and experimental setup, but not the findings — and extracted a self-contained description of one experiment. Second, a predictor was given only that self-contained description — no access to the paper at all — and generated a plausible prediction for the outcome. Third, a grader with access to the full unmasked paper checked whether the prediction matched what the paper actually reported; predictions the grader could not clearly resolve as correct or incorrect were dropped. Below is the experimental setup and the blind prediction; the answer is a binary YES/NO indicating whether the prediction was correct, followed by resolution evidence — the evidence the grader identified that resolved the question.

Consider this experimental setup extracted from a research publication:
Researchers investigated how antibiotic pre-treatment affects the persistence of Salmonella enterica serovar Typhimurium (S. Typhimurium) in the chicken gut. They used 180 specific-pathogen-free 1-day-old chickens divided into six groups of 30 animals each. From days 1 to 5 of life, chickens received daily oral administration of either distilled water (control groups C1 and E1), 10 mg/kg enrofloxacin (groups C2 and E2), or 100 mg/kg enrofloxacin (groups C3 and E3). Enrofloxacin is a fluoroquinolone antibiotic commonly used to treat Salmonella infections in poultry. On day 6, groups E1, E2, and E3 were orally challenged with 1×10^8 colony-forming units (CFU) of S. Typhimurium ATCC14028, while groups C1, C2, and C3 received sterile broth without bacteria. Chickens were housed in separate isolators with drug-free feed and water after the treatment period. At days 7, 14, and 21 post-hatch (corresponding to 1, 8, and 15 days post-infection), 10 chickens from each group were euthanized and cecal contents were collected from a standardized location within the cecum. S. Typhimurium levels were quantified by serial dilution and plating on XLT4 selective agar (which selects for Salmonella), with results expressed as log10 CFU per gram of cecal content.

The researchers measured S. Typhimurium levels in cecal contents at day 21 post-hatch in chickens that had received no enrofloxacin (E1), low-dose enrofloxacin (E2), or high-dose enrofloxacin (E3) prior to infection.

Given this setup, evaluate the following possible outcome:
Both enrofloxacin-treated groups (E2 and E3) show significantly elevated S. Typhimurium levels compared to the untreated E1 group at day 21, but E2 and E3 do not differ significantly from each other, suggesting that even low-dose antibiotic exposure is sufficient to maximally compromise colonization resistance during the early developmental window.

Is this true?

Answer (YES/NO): YES